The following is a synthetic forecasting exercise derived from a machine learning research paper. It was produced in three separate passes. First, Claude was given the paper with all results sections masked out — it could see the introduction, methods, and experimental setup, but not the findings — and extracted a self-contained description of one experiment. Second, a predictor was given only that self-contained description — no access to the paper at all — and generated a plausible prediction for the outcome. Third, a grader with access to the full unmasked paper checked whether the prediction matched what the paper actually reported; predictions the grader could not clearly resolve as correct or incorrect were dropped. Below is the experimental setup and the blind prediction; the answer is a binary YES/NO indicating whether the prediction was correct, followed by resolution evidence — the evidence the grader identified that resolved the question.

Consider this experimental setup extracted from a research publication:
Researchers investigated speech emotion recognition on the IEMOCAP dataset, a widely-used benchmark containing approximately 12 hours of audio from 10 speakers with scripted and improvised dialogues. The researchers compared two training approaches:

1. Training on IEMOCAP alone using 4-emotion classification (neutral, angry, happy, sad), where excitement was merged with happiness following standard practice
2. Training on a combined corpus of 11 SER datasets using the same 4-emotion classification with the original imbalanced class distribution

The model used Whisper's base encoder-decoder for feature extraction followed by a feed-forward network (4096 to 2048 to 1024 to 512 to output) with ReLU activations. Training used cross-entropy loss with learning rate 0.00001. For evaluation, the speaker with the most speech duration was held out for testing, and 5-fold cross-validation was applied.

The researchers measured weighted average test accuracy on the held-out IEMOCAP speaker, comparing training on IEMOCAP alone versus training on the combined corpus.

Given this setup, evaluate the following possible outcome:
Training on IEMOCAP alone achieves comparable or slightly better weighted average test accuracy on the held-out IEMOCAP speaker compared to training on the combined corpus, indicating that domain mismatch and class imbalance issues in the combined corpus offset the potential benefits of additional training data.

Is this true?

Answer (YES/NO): YES